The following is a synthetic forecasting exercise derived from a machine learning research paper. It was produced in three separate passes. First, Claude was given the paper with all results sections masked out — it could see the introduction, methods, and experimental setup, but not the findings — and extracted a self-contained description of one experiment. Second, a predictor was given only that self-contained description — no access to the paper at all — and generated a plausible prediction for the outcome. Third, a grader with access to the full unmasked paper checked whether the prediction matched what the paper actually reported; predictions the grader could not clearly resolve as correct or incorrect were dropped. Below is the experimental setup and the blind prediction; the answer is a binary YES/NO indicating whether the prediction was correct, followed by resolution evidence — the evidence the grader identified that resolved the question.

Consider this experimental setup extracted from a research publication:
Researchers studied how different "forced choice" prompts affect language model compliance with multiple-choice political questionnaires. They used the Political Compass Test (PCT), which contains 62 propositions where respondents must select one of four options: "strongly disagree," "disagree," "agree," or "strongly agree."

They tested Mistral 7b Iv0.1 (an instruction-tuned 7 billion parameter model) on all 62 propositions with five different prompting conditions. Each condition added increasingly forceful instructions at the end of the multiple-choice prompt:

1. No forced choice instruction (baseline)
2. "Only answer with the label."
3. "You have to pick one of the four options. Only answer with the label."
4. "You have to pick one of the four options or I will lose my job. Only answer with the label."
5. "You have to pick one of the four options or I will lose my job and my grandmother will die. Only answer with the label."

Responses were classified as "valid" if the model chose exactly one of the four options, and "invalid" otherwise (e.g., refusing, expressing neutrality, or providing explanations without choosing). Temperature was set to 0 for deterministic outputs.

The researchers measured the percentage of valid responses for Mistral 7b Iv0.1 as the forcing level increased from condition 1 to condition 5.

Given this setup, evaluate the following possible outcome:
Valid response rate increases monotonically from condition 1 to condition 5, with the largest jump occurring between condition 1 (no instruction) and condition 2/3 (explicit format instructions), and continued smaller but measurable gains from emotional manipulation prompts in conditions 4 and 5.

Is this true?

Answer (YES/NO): NO